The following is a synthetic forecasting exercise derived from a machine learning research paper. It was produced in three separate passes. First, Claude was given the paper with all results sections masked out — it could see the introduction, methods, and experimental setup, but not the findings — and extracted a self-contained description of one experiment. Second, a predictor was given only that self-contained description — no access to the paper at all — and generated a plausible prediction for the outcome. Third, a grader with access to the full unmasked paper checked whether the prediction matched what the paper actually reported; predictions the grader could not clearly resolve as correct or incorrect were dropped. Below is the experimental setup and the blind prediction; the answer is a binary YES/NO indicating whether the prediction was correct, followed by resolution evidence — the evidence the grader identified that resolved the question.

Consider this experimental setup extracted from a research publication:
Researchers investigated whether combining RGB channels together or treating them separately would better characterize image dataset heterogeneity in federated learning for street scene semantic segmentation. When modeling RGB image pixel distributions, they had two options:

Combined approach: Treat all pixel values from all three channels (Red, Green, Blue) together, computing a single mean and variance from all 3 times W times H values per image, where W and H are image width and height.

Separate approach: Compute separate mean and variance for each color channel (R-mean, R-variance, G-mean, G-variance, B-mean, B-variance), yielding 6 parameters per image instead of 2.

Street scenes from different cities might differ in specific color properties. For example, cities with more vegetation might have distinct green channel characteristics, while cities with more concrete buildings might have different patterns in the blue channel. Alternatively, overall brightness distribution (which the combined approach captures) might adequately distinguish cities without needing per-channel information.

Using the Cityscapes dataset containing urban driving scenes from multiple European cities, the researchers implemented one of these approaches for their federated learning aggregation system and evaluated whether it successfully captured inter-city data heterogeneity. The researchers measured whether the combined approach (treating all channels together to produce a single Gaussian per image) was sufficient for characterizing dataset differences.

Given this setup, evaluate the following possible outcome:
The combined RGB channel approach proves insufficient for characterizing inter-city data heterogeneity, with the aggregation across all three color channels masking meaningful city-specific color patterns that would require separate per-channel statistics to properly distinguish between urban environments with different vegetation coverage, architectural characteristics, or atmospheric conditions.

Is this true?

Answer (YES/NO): NO